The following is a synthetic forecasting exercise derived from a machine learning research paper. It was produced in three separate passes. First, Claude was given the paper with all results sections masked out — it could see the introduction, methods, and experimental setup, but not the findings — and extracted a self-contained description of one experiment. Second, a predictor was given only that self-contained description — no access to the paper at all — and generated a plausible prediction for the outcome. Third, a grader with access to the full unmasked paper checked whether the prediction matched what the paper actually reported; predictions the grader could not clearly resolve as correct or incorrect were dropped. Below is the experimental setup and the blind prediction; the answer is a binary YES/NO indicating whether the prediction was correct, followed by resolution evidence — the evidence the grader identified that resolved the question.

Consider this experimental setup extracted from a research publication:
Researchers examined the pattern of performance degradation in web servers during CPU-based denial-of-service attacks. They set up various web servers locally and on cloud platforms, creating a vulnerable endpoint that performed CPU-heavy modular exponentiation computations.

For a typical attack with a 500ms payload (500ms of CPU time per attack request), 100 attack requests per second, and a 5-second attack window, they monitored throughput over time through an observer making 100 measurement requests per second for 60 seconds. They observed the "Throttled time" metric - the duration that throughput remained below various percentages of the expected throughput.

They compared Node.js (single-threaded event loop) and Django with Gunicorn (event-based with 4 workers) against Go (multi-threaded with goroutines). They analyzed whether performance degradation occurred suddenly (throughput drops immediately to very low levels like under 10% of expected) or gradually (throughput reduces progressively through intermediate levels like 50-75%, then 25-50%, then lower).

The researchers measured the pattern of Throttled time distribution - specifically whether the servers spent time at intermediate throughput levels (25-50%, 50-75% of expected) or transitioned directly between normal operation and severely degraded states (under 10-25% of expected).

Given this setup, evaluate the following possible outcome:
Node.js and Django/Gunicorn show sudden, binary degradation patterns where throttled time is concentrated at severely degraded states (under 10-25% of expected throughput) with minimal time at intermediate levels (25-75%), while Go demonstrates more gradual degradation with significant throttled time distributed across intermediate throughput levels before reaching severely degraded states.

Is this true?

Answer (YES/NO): NO